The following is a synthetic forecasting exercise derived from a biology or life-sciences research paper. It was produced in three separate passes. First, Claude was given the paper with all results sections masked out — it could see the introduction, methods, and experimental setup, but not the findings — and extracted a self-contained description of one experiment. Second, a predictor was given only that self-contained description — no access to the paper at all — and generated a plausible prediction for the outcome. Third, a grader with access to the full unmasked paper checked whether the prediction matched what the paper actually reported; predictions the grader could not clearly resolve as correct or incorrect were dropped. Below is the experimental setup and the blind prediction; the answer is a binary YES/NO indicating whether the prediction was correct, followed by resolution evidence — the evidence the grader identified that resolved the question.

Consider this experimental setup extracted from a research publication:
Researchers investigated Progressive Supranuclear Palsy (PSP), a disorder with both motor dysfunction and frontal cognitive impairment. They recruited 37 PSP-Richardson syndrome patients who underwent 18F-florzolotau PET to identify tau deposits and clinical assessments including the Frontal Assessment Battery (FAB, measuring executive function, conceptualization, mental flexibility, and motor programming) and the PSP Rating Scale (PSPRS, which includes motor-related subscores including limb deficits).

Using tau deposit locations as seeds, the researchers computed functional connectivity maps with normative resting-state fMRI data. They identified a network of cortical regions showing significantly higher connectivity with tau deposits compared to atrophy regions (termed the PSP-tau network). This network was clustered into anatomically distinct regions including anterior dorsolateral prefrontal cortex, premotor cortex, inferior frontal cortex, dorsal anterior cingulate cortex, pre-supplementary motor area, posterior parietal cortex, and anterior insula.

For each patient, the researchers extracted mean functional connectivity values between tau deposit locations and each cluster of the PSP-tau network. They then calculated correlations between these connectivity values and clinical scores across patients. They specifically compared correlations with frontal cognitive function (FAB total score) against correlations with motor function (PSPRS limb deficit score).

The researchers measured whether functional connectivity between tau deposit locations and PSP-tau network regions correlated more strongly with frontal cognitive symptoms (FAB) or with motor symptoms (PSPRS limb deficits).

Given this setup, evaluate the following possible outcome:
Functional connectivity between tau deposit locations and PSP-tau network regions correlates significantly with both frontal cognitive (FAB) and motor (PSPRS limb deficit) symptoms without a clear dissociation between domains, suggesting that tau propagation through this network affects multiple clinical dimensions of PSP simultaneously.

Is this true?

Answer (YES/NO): NO